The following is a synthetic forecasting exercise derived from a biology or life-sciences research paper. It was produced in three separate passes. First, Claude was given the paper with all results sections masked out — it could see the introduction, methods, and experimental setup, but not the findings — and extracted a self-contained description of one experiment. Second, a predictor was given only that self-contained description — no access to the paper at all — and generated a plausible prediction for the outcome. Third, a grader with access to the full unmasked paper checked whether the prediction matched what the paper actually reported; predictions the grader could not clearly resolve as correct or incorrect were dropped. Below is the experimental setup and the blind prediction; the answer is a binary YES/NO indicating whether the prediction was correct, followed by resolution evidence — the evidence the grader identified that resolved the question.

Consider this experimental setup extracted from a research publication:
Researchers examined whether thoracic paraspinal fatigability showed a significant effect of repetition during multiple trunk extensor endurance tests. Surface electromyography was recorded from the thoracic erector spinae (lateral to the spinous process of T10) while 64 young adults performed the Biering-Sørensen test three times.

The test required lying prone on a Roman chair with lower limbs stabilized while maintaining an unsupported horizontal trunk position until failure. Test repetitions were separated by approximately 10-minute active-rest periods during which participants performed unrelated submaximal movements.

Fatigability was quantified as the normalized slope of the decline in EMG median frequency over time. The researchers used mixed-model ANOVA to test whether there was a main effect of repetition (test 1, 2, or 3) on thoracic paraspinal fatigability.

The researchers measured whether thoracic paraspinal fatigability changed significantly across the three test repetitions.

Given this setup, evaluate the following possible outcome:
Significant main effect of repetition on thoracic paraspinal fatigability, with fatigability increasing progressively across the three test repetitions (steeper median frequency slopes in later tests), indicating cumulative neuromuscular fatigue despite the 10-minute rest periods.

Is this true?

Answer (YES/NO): NO